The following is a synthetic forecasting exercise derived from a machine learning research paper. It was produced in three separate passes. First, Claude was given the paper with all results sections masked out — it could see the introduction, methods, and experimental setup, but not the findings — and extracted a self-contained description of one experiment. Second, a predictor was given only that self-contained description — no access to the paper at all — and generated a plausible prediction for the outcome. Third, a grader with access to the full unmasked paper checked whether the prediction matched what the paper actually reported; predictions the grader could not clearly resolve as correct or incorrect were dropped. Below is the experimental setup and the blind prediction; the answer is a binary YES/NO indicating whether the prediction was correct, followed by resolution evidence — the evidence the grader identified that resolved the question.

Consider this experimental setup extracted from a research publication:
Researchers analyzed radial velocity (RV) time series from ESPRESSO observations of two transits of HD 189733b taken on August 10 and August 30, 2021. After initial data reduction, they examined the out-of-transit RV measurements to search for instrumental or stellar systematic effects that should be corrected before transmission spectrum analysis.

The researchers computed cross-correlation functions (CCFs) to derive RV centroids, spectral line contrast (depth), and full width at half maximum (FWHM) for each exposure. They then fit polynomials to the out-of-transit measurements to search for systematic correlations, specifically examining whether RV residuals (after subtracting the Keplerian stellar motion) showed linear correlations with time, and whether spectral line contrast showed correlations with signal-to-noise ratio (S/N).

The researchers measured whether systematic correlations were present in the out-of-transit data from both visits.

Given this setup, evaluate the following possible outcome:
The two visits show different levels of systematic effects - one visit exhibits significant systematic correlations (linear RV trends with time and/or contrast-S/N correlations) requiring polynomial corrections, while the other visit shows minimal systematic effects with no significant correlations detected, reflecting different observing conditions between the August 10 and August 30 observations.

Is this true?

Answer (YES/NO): NO